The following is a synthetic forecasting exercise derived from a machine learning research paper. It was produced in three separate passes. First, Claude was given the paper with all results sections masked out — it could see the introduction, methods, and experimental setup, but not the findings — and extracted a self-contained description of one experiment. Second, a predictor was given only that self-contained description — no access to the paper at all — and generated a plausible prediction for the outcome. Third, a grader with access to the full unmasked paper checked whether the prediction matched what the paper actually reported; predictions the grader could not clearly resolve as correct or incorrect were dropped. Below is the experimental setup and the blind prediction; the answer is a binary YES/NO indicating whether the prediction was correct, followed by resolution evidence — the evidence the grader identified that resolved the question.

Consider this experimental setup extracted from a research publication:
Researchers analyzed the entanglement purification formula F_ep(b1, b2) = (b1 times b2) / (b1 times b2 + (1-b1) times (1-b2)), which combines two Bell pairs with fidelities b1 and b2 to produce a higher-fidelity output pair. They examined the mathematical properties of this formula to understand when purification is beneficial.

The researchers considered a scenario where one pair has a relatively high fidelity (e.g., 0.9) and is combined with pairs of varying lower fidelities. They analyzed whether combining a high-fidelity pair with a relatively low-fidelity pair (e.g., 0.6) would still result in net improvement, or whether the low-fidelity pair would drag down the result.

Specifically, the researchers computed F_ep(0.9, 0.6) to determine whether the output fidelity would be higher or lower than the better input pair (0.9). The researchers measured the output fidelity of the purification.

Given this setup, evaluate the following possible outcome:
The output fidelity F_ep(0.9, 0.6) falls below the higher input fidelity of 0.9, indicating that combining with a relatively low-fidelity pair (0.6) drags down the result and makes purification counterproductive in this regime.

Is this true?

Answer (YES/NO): NO